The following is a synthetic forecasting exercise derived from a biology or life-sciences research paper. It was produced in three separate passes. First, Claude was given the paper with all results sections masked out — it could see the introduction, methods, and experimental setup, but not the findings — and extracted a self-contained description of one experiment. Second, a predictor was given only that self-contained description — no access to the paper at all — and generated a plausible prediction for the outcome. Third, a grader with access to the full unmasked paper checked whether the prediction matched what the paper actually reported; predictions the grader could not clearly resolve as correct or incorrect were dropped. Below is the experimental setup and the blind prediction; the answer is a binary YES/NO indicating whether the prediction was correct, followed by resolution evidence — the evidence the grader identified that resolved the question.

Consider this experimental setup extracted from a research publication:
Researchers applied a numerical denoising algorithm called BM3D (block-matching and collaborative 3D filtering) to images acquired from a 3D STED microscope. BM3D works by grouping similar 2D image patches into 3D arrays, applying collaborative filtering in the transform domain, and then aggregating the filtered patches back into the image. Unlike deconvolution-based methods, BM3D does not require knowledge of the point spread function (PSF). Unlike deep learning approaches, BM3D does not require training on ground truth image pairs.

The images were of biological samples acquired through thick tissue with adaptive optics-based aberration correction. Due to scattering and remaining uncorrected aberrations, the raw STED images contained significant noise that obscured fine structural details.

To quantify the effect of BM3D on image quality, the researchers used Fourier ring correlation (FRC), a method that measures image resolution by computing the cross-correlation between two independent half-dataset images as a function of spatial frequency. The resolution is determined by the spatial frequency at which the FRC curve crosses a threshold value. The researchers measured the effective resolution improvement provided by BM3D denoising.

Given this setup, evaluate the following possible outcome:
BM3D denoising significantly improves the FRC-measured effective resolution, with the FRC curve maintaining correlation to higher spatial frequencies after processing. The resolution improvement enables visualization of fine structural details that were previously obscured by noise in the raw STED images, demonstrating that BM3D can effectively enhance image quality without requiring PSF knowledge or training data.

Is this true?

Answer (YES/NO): YES